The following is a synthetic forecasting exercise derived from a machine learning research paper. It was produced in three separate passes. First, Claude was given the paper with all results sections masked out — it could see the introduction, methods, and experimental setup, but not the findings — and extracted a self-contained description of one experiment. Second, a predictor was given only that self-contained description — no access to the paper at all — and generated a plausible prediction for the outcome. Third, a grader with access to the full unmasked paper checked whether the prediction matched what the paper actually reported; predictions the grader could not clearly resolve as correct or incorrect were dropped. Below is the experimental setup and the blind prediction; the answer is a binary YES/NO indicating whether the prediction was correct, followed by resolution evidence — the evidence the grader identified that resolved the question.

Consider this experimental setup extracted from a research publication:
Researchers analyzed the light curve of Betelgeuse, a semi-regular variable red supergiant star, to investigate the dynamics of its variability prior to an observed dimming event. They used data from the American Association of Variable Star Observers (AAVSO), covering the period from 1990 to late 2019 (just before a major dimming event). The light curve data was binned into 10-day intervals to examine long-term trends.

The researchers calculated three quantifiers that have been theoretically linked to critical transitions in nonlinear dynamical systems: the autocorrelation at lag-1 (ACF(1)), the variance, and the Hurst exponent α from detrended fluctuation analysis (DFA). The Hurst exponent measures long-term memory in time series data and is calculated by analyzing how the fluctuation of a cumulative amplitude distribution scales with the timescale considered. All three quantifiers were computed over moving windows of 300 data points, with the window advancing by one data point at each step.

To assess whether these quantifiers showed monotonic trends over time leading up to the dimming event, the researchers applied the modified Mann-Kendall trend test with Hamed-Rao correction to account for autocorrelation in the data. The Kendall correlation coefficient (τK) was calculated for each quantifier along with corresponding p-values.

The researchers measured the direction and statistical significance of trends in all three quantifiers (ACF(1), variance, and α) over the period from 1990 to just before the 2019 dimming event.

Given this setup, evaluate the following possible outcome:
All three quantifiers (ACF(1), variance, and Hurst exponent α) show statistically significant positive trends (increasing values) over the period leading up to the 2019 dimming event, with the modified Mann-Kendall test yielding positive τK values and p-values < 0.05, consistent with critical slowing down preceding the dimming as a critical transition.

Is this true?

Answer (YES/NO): YES